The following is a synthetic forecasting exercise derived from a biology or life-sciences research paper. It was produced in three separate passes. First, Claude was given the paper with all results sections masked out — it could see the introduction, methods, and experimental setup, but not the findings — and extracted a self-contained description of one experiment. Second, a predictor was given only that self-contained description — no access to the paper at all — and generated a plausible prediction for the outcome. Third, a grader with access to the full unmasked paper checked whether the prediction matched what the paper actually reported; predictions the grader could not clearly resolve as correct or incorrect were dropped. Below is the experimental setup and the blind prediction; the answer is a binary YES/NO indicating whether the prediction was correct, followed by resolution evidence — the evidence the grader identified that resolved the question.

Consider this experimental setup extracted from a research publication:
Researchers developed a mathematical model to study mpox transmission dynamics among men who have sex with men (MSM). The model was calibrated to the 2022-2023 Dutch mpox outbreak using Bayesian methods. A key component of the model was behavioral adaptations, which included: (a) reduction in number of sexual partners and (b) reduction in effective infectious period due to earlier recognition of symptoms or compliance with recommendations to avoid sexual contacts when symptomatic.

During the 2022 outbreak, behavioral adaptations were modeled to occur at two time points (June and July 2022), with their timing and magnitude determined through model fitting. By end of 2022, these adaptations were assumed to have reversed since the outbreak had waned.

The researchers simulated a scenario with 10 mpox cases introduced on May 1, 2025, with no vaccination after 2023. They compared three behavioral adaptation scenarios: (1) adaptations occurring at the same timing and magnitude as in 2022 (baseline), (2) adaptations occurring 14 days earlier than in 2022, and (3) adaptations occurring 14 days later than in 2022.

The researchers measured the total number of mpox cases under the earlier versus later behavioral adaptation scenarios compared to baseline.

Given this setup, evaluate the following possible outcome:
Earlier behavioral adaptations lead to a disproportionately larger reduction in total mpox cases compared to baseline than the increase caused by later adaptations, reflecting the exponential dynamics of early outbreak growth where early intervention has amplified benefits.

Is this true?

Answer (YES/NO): NO